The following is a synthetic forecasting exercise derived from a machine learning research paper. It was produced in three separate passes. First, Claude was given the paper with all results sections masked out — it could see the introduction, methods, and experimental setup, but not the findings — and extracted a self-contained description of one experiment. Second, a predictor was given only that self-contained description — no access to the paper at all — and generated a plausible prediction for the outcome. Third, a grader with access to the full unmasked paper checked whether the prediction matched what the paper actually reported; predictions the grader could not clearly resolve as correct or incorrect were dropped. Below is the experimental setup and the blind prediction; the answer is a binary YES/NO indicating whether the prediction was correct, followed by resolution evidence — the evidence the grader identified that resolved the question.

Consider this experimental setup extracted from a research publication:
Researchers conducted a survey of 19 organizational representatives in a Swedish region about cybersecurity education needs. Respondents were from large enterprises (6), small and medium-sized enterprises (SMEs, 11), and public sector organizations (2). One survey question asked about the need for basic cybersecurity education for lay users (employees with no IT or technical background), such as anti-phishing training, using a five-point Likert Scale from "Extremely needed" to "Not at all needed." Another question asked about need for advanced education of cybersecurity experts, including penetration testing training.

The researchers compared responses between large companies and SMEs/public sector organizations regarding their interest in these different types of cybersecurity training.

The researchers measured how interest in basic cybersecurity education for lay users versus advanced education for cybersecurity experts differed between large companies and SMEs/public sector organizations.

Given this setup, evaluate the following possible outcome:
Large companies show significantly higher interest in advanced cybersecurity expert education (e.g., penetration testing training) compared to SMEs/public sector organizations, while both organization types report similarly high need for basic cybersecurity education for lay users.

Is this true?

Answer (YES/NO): NO